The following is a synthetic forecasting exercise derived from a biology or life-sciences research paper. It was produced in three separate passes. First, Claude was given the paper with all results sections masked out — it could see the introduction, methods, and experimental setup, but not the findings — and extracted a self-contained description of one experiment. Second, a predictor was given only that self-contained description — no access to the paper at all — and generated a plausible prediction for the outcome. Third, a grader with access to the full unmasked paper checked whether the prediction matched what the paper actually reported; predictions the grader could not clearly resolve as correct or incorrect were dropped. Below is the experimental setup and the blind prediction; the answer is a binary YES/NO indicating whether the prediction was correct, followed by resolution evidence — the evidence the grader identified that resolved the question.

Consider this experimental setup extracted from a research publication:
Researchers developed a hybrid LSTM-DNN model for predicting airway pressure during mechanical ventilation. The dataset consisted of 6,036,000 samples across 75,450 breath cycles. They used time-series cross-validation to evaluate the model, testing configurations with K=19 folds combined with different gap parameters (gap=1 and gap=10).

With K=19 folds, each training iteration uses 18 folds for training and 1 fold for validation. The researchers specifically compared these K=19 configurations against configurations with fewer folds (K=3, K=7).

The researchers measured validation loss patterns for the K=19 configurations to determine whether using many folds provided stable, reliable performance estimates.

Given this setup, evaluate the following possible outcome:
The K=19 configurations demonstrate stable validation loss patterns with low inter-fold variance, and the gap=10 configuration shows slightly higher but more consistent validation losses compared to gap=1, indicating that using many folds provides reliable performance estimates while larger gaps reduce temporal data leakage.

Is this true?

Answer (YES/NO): NO